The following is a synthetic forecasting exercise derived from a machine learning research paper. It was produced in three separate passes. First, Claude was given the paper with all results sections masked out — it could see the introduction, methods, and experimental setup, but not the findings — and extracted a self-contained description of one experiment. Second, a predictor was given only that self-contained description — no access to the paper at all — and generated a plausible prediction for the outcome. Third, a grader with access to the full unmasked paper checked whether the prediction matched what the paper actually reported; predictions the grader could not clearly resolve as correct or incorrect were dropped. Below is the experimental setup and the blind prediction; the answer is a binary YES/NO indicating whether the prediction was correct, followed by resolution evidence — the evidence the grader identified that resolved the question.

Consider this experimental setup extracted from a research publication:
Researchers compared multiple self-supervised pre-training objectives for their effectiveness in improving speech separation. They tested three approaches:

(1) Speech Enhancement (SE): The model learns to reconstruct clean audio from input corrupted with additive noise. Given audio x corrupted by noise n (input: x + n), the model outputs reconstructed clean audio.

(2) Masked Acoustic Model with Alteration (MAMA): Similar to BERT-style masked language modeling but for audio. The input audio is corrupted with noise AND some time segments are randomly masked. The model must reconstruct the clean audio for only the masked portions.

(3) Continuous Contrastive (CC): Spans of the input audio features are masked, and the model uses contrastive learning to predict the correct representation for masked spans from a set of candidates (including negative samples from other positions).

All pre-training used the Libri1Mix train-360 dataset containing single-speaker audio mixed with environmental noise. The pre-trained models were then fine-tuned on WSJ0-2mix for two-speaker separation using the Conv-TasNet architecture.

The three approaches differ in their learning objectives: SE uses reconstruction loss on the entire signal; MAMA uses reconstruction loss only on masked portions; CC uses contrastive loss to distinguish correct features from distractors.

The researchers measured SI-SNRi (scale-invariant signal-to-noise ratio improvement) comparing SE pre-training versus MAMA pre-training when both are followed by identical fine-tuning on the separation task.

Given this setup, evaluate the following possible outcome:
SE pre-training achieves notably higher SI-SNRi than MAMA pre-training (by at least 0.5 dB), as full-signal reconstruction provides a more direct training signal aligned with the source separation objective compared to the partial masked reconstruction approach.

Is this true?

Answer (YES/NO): NO